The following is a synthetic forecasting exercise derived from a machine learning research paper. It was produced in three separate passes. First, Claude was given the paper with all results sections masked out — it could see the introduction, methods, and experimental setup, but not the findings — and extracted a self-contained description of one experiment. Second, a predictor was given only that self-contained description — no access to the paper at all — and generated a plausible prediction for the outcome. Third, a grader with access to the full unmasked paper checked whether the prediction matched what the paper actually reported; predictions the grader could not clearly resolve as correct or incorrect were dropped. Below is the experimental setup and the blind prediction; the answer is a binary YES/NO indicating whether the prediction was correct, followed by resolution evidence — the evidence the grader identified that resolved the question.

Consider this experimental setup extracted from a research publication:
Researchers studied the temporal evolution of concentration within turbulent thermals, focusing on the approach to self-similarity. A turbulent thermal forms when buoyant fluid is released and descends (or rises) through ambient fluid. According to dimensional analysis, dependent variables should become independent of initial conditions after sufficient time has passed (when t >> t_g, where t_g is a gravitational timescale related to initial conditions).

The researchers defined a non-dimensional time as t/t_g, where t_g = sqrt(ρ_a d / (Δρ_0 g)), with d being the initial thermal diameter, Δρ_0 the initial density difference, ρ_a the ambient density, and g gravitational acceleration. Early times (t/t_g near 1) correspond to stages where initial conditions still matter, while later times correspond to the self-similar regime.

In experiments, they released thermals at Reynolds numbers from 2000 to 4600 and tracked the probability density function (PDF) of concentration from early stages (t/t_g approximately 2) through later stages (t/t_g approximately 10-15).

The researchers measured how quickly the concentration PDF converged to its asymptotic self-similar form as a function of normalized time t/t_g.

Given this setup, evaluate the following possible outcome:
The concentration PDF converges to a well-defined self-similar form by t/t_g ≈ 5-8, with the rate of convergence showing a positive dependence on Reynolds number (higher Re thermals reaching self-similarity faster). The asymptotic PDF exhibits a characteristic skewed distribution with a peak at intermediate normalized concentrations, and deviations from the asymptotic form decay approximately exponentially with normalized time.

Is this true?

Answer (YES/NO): NO